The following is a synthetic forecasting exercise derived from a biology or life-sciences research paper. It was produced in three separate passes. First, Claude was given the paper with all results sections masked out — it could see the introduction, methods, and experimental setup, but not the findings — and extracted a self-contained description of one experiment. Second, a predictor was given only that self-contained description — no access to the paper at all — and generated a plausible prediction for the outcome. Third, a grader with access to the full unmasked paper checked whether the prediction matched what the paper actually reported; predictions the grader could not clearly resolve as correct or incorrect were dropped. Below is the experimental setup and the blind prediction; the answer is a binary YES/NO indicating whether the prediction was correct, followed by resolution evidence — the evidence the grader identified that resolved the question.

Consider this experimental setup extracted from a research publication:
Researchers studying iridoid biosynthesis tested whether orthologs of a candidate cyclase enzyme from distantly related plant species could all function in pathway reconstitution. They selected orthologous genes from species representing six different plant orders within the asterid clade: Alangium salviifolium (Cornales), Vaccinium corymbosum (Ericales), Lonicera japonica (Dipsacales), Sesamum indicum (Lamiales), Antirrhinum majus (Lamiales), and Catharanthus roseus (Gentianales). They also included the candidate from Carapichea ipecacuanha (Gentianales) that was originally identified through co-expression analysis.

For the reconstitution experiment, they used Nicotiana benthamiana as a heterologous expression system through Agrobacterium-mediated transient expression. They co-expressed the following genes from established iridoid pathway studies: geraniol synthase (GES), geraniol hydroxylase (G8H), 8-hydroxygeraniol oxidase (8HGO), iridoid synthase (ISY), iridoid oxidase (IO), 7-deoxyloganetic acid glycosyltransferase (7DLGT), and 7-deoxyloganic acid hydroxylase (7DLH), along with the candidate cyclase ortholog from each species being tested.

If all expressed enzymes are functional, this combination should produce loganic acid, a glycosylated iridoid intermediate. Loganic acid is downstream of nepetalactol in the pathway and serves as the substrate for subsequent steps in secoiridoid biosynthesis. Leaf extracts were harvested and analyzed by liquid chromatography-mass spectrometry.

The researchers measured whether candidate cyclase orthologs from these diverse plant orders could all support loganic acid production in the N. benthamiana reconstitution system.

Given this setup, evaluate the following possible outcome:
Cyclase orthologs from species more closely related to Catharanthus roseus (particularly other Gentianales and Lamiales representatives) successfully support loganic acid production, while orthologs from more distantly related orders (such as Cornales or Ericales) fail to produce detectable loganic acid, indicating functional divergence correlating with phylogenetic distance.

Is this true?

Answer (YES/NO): NO